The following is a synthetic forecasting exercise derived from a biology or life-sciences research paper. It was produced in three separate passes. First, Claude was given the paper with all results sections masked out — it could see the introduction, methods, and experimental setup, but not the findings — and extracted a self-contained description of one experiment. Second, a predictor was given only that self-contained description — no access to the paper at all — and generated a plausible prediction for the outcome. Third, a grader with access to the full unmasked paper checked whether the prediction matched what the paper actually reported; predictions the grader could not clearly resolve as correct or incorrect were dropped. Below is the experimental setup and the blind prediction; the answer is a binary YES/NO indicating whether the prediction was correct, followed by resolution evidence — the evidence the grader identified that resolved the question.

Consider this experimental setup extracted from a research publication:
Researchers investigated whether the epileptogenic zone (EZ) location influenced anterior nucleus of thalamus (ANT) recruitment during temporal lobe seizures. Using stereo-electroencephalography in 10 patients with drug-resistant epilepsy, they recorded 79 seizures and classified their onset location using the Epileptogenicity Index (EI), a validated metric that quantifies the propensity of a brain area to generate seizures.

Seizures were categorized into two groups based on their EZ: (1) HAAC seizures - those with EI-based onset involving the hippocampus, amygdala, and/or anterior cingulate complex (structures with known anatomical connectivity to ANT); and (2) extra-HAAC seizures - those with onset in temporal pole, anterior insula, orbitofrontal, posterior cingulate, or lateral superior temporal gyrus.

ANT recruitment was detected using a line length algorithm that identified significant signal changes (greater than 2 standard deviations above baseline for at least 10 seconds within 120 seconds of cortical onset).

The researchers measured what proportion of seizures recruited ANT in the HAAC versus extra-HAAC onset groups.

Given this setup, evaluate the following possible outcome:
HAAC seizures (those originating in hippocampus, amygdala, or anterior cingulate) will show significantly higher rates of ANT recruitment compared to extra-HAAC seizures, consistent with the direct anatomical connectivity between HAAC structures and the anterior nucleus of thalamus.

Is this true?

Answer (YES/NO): YES